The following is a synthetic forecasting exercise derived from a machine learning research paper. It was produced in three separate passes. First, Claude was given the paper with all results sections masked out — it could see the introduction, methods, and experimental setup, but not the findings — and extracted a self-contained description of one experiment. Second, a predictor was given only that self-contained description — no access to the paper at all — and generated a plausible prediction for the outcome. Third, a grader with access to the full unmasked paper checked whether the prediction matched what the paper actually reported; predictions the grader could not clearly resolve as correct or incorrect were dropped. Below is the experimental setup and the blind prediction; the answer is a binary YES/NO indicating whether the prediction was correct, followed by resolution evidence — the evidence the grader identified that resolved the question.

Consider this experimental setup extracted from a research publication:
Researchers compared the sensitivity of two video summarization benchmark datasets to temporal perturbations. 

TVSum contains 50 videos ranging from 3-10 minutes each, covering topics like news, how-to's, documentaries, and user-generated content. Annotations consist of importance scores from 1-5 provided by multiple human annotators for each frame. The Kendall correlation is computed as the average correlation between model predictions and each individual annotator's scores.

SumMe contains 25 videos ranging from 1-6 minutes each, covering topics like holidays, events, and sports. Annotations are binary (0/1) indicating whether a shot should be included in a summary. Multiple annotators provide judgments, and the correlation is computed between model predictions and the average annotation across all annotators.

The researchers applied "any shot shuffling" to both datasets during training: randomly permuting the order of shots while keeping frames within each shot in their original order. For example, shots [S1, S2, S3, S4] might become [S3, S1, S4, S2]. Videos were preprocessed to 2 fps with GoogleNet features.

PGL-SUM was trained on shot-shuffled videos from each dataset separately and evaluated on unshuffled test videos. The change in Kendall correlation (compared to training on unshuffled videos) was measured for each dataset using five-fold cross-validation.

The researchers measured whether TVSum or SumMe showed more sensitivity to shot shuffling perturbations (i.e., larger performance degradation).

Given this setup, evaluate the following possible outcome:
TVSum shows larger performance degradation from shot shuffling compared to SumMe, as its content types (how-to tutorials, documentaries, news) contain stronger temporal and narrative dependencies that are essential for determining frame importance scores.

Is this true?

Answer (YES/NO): NO